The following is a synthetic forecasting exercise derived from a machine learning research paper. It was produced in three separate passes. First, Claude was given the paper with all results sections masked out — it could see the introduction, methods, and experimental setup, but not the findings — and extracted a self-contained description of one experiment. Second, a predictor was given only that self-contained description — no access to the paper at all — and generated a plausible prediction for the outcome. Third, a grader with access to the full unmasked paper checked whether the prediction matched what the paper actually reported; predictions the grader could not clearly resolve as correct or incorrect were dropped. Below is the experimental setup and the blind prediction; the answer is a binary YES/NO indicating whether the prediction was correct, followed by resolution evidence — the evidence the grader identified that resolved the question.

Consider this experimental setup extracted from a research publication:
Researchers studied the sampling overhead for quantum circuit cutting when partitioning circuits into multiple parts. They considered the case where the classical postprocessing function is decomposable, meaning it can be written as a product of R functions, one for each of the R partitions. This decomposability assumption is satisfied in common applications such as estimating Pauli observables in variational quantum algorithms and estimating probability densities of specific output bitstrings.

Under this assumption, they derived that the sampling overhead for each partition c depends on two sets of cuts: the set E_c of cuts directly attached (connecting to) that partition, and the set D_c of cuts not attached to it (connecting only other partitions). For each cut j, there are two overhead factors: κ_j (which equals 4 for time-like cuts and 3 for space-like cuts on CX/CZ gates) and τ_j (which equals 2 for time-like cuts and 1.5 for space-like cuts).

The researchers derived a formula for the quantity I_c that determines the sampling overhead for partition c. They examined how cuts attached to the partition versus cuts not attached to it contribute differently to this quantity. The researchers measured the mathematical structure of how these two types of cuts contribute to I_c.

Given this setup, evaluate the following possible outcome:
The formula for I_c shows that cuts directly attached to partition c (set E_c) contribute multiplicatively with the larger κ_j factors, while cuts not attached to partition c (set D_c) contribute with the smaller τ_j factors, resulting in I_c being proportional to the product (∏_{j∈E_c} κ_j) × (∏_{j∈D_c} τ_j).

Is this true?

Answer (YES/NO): NO